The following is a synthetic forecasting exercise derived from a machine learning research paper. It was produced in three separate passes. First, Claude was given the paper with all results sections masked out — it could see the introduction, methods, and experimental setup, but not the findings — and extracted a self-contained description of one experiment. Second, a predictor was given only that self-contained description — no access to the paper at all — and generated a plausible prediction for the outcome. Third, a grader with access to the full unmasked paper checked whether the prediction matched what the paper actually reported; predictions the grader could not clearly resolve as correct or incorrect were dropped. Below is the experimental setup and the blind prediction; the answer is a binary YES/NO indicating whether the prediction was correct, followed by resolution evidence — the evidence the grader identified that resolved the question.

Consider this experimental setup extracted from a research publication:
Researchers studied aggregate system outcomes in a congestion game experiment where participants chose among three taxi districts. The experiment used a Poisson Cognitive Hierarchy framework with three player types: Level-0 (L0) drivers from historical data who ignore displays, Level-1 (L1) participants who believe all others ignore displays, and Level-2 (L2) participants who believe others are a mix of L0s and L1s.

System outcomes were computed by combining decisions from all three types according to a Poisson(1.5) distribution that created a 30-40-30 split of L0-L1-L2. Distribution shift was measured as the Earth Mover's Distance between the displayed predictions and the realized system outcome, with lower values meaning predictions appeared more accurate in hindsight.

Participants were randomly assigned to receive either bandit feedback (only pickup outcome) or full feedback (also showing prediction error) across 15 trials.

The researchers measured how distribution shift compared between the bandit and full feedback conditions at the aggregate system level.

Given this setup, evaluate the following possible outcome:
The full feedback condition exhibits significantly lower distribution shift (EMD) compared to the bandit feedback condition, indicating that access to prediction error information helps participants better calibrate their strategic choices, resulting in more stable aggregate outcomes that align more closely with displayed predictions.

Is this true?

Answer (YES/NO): YES